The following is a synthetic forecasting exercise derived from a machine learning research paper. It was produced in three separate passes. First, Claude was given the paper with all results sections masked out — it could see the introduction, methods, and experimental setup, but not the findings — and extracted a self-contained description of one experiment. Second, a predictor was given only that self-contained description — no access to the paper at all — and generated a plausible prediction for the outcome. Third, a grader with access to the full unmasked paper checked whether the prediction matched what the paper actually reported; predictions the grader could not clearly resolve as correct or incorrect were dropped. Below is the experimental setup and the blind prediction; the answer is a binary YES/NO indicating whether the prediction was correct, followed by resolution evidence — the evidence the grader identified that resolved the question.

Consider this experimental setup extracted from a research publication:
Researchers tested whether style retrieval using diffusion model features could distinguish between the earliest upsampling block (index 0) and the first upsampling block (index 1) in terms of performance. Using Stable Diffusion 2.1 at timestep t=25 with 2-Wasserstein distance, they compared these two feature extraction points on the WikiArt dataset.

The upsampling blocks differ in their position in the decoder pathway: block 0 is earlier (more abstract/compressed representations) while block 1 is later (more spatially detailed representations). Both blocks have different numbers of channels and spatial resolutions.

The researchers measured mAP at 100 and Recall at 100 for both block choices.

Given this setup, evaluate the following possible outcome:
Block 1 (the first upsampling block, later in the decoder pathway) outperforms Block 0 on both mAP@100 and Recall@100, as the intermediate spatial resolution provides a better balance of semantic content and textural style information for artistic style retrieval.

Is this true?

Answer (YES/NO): YES